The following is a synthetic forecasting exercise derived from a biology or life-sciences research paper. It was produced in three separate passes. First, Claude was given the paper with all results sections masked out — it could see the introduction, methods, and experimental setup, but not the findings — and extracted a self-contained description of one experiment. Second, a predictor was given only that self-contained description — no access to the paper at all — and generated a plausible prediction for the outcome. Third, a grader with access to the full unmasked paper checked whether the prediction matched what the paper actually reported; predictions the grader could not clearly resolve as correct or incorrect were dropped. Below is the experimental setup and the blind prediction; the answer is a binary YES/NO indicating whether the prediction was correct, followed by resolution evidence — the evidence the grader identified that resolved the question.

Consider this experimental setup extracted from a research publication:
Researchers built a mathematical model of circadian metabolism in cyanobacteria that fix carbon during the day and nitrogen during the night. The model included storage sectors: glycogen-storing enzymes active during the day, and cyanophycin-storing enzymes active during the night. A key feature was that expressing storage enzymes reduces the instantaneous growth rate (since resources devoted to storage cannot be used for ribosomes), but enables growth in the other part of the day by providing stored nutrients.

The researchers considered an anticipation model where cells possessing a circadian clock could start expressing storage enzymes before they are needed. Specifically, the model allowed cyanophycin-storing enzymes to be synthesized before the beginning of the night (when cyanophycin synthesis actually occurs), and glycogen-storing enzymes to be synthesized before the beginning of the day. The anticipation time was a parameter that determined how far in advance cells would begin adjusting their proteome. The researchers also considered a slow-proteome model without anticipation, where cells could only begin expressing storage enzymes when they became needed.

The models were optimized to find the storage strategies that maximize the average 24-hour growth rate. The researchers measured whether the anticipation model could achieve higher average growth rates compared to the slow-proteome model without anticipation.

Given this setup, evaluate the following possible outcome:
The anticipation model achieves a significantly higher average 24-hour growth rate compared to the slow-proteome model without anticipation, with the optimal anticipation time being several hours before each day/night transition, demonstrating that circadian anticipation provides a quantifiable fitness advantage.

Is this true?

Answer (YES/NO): YES